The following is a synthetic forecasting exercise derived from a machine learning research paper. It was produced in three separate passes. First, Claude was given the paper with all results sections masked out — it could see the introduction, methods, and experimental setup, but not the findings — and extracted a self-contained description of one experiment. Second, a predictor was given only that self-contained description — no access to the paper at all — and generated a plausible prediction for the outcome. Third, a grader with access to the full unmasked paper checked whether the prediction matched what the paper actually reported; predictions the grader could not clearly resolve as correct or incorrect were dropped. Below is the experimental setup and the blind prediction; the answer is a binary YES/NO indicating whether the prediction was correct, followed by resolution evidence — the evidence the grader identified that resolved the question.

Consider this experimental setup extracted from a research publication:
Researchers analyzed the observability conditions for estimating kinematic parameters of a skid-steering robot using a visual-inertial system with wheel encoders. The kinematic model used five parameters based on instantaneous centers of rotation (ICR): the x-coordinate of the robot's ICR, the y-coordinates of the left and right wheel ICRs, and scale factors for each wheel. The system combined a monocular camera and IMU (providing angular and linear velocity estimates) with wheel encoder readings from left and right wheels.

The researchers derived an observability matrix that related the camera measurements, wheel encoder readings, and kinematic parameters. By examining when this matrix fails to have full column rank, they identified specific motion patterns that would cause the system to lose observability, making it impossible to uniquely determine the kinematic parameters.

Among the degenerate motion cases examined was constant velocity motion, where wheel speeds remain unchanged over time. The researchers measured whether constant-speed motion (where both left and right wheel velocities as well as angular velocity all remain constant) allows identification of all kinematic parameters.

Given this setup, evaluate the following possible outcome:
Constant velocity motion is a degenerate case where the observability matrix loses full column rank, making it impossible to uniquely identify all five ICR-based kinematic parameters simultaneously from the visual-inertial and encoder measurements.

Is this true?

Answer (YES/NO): YES